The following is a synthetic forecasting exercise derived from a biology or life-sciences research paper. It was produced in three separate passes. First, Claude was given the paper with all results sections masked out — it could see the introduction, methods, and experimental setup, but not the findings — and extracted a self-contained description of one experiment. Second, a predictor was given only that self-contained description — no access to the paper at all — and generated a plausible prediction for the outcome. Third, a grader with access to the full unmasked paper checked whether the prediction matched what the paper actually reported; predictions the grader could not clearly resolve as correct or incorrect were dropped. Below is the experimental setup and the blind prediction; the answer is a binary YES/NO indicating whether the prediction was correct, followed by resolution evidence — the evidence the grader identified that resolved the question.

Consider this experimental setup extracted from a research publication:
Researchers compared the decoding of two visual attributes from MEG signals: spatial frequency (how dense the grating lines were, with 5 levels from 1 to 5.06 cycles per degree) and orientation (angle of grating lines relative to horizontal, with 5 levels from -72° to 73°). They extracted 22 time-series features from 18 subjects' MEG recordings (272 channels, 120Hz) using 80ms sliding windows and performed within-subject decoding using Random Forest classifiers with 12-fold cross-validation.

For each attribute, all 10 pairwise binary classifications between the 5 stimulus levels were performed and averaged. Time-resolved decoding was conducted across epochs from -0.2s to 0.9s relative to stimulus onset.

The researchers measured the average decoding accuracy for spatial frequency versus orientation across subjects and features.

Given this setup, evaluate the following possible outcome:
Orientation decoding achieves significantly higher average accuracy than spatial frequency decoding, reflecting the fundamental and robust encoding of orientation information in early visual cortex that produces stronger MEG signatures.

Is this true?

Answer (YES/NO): NO